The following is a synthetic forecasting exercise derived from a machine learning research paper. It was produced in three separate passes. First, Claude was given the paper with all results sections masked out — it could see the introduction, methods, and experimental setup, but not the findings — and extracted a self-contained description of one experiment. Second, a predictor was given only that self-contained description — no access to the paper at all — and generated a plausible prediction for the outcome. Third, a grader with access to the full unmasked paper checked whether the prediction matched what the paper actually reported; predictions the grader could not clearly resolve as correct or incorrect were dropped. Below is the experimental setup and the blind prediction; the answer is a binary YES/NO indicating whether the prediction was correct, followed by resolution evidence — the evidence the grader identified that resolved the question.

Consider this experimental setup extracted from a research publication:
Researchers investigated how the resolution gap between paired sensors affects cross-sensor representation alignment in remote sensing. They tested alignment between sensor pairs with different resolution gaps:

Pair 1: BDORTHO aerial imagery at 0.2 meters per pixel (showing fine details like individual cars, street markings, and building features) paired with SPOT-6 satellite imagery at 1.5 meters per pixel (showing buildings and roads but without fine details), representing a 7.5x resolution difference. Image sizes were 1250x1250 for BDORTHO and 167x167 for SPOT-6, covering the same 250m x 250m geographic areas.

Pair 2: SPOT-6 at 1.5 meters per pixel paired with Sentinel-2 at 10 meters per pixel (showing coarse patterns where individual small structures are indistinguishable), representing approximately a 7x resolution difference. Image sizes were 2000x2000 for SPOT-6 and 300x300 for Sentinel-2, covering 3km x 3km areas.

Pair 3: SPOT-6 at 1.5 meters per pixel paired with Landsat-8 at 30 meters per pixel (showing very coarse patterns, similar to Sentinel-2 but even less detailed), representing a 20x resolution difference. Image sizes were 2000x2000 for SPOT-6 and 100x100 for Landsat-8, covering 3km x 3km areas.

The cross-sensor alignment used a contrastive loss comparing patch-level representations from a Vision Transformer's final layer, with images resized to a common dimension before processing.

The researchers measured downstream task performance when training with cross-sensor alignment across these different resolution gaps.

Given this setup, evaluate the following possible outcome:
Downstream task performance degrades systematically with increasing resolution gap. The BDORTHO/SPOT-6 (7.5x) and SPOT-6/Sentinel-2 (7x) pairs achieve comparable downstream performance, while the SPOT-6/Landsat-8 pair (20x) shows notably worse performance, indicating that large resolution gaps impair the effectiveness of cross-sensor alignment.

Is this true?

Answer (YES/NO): NO